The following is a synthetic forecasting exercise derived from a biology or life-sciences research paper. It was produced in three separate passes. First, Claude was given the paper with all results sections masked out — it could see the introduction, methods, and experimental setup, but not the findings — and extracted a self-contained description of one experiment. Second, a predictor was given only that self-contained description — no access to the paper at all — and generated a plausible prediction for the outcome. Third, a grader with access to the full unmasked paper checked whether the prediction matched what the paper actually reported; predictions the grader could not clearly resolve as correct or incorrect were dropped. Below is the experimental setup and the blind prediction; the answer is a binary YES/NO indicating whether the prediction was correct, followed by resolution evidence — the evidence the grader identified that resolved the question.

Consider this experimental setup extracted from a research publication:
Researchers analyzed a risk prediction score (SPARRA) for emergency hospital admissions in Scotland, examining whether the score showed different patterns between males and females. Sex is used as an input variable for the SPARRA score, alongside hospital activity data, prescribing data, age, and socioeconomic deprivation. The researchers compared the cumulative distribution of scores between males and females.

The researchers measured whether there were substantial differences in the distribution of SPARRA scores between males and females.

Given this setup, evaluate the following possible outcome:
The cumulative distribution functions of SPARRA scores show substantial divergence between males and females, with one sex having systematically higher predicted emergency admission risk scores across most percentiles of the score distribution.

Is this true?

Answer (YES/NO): NO